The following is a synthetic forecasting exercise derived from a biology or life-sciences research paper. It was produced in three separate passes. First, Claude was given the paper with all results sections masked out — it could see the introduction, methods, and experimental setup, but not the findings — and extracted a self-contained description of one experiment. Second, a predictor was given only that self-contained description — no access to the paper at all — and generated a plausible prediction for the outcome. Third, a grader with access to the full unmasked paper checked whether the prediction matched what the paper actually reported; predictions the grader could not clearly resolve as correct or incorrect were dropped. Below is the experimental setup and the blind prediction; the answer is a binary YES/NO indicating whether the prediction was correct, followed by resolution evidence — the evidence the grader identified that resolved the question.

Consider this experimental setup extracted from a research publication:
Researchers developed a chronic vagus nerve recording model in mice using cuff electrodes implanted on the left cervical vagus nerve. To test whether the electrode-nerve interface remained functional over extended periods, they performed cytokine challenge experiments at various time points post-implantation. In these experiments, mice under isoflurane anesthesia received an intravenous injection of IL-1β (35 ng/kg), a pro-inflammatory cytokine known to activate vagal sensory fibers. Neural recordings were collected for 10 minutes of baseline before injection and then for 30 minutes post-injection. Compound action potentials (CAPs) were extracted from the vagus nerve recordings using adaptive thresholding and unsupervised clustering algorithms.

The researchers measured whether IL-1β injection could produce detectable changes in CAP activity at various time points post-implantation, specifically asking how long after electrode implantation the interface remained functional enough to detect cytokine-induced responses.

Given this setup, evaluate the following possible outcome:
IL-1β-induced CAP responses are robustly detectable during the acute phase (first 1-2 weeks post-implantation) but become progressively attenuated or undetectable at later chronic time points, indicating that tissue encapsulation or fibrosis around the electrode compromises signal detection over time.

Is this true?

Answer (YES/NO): NO